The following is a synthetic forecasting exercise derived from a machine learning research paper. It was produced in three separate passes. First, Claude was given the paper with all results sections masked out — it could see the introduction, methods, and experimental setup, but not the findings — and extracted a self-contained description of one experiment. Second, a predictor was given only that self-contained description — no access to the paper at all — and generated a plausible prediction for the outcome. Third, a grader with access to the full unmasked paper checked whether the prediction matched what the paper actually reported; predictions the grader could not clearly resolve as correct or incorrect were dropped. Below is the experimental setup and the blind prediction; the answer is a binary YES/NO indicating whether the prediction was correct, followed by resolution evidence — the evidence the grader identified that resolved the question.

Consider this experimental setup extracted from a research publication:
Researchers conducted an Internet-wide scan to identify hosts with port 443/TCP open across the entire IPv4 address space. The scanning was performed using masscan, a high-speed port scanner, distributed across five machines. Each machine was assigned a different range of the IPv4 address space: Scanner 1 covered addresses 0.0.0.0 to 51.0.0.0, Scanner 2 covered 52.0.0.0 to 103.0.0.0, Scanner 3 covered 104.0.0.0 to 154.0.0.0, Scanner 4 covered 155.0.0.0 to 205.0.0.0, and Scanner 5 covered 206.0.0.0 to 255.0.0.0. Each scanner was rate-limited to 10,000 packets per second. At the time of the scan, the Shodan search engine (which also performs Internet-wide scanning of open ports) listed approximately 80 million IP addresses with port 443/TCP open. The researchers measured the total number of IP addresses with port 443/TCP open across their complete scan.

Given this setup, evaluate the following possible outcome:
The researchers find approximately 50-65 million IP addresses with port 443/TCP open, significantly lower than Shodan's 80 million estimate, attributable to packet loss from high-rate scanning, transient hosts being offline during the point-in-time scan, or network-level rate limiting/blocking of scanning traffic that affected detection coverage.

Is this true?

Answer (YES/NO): NO